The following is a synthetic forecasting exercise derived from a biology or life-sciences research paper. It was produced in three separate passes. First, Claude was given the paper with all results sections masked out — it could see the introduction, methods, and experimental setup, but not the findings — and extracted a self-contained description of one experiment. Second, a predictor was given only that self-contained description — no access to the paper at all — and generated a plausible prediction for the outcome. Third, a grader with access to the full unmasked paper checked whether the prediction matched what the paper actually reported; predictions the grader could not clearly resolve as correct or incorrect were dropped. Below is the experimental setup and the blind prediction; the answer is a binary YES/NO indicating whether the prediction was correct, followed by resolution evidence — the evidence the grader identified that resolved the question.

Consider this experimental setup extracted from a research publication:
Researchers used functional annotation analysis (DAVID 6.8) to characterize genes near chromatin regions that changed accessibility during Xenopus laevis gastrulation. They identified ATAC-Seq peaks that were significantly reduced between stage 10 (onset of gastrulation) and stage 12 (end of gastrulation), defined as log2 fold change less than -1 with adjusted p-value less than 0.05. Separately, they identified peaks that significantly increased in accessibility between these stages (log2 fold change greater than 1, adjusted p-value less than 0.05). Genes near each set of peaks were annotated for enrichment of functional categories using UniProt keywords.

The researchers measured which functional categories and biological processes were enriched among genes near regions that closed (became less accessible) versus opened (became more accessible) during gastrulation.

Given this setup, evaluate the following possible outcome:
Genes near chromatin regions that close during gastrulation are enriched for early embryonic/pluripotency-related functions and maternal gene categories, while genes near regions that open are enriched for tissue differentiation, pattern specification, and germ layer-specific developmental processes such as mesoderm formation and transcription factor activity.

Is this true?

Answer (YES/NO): NO